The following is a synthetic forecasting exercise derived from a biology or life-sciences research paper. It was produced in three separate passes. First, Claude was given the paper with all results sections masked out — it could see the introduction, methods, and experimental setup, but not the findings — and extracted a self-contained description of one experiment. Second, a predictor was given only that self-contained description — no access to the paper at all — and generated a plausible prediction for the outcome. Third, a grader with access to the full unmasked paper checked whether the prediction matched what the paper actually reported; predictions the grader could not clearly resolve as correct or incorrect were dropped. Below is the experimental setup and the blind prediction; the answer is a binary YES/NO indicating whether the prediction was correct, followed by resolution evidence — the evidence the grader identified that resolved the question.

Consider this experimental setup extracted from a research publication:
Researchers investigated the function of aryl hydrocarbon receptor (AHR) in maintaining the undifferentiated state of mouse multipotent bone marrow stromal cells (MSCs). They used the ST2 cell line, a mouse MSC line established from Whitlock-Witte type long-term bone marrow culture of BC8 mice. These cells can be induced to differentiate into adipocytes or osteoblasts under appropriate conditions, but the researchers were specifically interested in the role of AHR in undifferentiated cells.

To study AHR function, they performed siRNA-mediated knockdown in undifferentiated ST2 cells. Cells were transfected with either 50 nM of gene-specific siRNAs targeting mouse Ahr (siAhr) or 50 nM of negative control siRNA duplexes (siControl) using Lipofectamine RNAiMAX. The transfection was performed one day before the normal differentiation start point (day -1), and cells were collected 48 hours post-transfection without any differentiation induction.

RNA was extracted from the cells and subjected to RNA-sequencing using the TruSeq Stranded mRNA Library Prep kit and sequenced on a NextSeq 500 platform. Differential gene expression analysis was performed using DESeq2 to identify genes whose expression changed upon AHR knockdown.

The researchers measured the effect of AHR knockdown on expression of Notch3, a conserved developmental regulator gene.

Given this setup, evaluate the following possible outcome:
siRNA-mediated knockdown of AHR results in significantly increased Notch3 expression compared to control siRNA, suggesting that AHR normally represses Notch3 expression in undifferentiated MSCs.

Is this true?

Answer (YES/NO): YES